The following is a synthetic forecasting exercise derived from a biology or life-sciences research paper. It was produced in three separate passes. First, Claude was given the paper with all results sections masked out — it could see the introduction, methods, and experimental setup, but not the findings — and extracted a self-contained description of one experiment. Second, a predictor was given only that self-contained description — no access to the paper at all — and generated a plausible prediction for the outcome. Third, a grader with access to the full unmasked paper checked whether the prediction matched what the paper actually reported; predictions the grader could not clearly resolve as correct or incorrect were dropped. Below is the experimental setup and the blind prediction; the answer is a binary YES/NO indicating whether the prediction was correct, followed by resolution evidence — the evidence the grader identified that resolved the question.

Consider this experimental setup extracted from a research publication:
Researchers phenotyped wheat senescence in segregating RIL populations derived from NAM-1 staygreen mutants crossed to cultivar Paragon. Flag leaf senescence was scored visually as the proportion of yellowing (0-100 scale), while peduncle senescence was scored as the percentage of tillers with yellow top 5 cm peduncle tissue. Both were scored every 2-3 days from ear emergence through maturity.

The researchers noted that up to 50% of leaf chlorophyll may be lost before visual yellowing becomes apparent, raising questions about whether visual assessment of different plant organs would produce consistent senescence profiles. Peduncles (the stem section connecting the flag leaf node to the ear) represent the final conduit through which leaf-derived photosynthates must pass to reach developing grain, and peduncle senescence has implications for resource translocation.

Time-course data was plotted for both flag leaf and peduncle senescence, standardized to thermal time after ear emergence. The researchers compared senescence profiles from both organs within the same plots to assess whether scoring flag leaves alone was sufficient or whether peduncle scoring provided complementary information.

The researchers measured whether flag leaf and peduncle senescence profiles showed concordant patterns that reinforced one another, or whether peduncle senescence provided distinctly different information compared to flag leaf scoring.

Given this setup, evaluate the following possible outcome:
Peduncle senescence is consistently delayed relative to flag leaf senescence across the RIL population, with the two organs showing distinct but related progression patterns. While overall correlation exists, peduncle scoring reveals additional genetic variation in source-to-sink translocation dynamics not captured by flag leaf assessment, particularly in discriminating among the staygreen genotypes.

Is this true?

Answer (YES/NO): NO